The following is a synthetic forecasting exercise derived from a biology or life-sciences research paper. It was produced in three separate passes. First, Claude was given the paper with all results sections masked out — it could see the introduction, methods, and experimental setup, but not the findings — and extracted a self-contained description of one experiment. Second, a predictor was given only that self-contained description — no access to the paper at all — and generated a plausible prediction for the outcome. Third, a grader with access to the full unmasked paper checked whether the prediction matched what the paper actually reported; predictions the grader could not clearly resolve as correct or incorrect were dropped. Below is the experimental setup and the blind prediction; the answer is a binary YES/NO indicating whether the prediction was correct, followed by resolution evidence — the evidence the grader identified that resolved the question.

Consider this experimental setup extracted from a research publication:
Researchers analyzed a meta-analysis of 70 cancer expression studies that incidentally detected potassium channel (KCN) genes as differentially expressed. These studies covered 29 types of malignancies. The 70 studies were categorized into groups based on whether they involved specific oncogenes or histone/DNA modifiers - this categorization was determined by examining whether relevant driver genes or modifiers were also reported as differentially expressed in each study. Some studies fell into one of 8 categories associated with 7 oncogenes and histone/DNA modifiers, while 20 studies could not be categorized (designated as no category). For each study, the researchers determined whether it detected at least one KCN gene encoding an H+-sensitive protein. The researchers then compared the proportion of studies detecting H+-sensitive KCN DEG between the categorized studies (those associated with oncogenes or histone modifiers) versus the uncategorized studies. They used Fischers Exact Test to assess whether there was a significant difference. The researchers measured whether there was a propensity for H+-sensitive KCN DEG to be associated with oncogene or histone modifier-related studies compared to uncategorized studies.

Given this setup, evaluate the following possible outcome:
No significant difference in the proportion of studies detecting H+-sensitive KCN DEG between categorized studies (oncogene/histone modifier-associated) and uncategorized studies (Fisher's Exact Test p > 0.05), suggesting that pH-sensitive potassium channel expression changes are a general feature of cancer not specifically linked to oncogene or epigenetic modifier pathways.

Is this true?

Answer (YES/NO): NO